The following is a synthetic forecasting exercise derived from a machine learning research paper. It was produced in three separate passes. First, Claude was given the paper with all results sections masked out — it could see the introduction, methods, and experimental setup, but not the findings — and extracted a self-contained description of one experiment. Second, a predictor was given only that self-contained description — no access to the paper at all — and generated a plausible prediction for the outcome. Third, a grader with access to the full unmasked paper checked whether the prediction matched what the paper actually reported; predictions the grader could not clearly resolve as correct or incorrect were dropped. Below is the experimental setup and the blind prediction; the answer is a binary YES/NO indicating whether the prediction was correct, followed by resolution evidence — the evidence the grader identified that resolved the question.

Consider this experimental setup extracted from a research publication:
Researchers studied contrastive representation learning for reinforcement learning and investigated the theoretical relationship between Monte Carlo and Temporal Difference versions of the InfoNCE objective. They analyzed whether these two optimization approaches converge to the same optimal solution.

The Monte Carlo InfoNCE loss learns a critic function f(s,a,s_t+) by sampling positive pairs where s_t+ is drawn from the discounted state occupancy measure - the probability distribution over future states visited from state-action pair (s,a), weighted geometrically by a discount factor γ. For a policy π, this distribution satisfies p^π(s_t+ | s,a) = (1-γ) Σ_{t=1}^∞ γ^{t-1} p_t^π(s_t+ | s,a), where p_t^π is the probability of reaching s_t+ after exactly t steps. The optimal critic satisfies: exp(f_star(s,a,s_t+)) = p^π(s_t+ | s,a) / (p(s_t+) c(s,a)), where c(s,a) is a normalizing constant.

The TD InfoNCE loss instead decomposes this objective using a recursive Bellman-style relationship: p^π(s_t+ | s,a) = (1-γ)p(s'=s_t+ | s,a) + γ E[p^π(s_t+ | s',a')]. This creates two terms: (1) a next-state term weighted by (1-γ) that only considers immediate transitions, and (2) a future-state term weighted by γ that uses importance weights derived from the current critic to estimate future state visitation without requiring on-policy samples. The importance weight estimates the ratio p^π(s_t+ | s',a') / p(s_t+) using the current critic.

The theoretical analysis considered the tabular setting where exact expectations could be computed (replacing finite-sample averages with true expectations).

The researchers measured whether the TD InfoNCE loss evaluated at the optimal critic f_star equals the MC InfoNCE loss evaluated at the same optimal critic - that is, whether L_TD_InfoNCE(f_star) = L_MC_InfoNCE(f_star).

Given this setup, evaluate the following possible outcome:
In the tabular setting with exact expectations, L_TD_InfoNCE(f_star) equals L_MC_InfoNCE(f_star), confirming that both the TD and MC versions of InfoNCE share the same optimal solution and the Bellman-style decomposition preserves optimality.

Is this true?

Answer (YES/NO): YES